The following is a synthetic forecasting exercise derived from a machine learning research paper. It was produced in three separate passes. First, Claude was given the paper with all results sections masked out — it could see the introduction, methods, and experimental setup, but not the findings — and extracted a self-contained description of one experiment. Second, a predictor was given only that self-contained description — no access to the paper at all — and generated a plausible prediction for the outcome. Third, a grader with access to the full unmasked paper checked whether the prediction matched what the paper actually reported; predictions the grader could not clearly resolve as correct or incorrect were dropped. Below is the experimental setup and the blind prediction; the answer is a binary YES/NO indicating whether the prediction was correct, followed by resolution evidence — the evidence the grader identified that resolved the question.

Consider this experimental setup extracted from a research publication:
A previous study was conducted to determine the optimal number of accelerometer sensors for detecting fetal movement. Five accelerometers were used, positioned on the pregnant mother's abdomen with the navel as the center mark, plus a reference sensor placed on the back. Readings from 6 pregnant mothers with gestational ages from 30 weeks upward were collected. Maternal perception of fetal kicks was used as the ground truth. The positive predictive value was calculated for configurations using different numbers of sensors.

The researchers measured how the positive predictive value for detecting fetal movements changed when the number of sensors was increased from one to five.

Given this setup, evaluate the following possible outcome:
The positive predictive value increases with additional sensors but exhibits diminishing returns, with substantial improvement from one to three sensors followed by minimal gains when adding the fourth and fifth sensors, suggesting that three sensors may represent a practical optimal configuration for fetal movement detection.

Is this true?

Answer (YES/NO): NO